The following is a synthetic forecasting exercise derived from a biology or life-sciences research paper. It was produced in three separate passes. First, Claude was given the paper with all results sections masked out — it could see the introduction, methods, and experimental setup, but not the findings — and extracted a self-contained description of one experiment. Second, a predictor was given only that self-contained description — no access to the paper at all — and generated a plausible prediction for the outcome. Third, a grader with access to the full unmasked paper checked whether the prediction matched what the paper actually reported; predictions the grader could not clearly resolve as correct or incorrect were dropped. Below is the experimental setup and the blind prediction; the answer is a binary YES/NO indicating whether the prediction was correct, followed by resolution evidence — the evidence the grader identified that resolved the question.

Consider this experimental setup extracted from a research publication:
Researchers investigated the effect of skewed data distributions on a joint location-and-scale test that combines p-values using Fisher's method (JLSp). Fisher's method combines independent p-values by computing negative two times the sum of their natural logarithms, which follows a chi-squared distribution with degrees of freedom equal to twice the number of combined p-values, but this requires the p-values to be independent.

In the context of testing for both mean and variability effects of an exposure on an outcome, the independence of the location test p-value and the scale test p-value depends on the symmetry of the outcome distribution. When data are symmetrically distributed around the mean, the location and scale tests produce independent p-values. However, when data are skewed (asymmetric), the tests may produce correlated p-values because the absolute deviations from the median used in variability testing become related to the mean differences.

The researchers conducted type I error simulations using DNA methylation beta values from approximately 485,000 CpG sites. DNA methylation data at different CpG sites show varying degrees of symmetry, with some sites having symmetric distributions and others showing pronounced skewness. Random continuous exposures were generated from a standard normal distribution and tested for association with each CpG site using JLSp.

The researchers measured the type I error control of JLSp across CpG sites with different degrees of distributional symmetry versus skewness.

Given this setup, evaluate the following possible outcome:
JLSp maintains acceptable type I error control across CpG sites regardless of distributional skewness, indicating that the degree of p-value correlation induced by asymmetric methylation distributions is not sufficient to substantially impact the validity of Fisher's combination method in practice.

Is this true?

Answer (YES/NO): NO